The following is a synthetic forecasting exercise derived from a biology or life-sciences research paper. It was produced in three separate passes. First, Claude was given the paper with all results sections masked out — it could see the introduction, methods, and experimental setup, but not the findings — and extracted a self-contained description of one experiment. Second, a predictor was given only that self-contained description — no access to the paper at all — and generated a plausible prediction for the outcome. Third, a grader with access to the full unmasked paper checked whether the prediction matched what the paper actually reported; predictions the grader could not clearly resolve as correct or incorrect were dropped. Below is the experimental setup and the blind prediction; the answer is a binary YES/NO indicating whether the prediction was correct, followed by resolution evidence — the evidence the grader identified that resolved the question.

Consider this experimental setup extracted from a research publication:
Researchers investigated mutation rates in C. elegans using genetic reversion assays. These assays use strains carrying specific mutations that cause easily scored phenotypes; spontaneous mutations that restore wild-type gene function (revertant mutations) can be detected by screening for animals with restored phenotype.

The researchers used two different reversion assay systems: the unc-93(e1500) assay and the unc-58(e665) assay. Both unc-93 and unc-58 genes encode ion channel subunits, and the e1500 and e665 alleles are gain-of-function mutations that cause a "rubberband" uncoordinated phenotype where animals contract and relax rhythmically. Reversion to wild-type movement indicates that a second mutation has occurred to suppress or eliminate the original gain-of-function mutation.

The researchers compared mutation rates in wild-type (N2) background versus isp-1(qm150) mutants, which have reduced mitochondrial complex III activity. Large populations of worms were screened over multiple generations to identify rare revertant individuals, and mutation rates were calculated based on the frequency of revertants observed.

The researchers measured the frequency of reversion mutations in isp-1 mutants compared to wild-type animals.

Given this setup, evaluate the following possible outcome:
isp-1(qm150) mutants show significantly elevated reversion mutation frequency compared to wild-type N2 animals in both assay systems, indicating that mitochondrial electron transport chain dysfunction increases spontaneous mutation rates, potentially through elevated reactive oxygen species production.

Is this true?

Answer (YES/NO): NO